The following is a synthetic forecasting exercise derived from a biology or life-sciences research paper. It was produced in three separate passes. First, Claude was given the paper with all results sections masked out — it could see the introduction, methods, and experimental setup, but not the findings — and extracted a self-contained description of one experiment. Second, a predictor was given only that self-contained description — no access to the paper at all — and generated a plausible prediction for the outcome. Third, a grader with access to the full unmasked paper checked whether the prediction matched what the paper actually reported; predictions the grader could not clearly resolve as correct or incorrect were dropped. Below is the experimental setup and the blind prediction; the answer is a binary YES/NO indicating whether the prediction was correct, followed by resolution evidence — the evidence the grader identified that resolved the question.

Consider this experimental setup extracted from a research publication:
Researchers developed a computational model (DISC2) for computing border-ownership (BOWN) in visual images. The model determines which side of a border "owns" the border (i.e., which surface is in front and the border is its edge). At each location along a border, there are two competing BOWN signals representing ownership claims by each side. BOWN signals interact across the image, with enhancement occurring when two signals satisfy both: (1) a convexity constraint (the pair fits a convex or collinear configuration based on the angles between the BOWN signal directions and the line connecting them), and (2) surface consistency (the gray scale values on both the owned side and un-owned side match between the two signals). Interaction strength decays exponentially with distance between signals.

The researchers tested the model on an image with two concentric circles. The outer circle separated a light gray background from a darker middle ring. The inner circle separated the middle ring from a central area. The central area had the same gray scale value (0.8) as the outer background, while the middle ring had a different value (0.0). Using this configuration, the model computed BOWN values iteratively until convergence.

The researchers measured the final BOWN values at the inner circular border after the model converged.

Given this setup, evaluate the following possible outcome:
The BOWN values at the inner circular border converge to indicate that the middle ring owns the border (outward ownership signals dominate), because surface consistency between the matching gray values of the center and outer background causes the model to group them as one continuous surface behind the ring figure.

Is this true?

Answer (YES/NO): YES